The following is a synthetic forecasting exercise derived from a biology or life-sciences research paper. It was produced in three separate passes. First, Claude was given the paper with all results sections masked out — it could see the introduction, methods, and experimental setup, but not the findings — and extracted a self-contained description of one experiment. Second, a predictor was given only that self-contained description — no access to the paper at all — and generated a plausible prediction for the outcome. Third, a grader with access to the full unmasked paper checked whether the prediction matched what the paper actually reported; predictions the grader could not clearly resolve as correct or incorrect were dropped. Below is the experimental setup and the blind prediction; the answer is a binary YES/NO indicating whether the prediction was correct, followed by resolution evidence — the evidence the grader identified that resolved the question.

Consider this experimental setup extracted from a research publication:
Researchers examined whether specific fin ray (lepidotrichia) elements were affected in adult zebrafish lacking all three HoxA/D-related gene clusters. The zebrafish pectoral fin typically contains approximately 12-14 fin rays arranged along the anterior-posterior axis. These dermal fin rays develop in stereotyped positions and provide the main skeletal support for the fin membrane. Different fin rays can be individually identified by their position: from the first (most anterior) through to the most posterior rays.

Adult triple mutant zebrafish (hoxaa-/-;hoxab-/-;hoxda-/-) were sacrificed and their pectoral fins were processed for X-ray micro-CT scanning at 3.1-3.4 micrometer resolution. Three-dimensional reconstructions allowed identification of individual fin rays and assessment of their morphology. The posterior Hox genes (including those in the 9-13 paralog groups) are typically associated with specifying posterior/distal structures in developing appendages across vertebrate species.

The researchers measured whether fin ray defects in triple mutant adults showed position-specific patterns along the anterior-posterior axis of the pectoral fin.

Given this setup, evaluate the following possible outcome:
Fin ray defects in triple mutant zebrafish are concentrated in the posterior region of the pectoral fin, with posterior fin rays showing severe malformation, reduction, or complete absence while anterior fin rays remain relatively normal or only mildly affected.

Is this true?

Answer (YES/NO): YES